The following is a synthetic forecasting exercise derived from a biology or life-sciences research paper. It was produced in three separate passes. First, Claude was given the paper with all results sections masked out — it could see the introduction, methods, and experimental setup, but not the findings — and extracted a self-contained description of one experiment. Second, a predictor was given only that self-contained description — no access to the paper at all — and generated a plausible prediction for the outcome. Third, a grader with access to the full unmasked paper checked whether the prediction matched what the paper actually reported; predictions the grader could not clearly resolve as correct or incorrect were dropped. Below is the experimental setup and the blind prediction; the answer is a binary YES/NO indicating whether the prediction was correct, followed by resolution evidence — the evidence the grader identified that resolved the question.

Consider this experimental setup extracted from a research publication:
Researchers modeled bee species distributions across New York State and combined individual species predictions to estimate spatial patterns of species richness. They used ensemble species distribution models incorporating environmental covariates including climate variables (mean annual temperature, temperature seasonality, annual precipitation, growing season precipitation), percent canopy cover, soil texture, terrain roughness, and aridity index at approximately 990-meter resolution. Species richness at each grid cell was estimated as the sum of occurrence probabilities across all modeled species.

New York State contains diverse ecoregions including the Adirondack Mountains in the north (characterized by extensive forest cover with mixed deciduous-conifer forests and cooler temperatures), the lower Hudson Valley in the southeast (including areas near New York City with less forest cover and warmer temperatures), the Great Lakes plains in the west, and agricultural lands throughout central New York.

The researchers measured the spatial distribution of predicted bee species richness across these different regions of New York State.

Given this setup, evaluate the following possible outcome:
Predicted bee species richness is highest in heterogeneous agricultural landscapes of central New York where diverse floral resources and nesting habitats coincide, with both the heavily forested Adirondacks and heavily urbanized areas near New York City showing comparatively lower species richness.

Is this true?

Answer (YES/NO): NO